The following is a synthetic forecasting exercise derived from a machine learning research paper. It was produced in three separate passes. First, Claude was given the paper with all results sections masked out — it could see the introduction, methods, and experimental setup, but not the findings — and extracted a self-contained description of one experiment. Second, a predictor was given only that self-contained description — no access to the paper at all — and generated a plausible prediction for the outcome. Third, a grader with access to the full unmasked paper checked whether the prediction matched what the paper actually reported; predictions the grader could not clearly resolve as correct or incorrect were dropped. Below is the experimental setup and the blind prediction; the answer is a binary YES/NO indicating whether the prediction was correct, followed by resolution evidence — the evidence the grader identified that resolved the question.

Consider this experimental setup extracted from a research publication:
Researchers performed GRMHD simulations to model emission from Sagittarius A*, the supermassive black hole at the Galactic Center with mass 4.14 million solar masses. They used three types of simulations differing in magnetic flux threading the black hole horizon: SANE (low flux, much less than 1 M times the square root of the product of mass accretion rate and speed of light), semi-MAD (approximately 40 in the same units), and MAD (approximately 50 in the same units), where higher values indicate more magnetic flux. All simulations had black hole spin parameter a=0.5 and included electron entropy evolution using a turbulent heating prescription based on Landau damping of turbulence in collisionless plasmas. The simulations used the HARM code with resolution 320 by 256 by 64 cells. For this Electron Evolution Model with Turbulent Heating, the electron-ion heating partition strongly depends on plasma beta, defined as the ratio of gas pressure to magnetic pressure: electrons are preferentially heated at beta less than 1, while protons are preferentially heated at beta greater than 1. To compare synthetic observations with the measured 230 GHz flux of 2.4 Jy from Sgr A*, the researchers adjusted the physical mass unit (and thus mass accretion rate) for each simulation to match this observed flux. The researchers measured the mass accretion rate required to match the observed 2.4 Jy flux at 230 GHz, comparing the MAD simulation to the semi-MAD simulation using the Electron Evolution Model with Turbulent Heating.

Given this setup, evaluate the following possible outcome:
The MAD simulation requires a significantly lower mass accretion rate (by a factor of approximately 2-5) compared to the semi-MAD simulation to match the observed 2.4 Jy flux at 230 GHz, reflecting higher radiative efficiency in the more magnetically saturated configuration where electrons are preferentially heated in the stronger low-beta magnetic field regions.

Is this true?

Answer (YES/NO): NO